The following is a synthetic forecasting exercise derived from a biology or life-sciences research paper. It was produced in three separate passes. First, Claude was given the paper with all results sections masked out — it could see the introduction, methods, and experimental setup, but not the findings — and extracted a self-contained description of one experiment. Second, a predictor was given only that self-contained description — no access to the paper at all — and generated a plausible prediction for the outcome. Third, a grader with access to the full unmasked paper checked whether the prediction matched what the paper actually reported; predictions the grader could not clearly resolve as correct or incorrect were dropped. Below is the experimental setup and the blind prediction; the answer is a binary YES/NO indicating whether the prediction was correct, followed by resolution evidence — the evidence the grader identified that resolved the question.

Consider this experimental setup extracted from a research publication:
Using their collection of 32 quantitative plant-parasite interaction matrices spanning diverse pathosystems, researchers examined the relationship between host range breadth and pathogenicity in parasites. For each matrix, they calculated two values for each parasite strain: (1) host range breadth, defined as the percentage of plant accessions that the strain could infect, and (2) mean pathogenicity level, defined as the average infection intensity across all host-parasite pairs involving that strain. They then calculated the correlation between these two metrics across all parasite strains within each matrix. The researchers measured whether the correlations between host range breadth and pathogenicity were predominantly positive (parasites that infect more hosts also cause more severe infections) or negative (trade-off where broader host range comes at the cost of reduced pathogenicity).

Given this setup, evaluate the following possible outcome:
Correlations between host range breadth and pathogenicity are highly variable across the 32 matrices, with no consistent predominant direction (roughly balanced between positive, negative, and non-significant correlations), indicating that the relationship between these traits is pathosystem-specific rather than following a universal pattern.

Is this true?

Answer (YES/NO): NO